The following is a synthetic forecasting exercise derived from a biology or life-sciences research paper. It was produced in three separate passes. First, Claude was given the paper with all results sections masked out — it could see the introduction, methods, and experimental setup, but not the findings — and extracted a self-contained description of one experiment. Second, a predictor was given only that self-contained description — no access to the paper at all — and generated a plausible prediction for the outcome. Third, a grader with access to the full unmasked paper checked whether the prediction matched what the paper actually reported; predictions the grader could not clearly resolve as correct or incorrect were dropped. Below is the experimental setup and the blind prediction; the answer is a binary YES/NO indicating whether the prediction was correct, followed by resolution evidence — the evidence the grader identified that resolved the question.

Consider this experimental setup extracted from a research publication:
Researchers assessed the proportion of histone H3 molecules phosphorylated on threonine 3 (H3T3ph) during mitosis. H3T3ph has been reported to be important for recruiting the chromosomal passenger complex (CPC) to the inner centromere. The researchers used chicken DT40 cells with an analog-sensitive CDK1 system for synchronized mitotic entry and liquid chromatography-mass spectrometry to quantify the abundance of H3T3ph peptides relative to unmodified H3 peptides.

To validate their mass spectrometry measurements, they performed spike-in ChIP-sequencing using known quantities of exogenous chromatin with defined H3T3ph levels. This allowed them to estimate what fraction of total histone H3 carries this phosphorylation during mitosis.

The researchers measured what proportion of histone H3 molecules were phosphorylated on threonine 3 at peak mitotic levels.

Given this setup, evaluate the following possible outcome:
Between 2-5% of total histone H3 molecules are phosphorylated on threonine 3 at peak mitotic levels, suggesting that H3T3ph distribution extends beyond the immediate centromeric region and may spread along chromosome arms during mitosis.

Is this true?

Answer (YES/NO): NO